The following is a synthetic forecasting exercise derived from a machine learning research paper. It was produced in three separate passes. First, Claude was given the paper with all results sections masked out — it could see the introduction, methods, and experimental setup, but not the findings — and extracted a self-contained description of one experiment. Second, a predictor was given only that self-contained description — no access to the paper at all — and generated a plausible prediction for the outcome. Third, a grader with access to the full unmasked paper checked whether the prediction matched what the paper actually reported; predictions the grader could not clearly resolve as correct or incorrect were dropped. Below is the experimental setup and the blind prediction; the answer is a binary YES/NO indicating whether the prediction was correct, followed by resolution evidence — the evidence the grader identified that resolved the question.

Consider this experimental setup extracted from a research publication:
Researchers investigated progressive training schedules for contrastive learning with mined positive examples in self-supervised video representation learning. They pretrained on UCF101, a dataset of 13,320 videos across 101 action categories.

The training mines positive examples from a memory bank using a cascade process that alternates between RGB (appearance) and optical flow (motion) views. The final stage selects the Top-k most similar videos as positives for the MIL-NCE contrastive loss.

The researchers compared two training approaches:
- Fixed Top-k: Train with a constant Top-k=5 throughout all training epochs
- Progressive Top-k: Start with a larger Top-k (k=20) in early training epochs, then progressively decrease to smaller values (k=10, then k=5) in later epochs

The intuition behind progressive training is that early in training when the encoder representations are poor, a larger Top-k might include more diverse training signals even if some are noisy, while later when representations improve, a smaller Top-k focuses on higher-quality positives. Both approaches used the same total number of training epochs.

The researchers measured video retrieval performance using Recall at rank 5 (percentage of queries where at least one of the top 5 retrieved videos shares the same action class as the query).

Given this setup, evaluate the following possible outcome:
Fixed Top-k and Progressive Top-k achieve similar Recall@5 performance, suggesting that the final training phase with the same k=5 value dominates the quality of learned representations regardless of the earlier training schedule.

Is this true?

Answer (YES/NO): NO